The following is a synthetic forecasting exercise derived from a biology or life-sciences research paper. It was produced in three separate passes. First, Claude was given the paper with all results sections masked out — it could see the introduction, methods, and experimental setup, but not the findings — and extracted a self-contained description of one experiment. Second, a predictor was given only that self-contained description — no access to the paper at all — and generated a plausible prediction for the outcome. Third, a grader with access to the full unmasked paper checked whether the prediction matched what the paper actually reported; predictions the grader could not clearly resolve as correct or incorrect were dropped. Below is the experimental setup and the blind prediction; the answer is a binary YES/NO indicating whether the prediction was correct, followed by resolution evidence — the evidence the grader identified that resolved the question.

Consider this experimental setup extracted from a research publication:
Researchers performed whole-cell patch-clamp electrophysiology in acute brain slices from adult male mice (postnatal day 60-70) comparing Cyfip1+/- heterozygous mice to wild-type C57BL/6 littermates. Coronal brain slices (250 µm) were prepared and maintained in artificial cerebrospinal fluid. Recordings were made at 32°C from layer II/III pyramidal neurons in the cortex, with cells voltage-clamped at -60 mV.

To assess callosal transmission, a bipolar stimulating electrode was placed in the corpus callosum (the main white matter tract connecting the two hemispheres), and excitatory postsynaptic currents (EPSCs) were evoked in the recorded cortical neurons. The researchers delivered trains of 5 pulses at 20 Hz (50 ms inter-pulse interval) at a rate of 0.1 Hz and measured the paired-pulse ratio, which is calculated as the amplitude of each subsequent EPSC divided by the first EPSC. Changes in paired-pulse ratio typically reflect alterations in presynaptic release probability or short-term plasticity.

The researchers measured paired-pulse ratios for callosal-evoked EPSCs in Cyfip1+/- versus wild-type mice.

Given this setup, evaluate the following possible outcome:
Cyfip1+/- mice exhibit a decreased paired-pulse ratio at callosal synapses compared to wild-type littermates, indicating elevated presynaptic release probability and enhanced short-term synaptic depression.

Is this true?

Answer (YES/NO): NO